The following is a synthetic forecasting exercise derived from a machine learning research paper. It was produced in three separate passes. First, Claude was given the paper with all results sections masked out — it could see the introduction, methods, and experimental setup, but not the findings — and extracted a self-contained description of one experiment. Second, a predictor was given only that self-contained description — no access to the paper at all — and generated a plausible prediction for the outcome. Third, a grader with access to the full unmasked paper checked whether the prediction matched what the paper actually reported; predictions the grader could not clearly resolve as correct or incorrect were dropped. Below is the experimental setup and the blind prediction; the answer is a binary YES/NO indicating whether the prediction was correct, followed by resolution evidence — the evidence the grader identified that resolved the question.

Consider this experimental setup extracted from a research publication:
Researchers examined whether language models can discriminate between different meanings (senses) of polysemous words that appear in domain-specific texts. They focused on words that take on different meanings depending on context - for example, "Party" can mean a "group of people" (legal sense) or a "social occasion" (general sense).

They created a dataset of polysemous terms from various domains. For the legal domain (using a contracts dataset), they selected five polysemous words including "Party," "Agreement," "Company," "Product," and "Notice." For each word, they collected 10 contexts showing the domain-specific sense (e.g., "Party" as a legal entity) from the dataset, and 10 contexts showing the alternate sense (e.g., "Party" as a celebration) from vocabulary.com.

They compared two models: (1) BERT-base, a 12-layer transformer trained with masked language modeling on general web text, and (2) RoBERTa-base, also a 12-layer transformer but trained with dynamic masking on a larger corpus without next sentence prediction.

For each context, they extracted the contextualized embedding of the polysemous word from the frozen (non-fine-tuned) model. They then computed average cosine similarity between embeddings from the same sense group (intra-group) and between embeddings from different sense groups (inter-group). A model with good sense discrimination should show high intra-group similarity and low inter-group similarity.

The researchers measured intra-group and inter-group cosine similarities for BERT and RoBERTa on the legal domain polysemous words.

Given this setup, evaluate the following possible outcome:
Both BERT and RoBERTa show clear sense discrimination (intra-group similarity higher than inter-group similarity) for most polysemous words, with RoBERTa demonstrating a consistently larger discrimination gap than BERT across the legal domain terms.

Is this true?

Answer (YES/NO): NO